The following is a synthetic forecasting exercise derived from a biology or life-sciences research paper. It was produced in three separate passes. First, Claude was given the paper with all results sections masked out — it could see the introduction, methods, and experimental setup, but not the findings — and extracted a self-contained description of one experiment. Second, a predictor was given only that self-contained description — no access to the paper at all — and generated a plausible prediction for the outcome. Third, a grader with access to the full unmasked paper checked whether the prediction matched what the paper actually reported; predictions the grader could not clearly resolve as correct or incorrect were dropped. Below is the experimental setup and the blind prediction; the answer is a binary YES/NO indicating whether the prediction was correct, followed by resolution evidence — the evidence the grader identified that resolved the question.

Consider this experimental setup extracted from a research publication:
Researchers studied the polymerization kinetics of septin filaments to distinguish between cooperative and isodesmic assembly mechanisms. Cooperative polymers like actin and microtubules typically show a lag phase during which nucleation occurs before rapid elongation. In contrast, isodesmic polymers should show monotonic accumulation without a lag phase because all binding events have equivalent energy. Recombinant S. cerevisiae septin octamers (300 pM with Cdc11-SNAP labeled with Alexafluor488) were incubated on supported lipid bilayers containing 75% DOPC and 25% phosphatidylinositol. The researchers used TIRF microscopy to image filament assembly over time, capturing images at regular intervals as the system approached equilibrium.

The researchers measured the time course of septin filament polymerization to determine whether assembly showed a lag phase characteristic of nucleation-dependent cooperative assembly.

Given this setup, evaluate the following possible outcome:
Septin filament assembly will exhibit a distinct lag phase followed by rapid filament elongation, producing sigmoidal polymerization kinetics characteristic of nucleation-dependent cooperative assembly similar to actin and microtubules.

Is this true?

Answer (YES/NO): NO